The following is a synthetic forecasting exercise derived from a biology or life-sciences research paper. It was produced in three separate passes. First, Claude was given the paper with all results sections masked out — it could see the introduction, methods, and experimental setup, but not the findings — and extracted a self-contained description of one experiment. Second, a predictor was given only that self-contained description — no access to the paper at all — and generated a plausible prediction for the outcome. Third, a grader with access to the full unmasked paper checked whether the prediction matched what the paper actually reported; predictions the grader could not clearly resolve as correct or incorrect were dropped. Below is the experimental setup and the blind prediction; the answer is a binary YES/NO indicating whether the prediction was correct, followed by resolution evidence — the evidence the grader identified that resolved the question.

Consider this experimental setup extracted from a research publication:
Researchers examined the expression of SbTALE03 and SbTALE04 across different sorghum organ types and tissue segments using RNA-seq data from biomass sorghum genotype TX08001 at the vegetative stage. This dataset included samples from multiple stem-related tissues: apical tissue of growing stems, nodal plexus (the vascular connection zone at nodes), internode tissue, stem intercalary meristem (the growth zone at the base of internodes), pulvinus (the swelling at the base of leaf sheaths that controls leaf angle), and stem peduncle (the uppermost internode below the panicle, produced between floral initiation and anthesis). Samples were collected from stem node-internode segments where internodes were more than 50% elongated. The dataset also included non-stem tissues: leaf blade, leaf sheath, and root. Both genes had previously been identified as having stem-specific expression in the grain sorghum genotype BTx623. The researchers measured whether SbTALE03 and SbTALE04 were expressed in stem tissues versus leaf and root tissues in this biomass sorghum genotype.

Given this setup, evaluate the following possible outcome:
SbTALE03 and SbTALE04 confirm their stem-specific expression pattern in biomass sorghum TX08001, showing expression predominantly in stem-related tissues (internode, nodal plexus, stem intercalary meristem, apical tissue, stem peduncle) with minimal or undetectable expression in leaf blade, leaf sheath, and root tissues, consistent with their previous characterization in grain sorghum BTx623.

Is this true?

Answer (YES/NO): YES